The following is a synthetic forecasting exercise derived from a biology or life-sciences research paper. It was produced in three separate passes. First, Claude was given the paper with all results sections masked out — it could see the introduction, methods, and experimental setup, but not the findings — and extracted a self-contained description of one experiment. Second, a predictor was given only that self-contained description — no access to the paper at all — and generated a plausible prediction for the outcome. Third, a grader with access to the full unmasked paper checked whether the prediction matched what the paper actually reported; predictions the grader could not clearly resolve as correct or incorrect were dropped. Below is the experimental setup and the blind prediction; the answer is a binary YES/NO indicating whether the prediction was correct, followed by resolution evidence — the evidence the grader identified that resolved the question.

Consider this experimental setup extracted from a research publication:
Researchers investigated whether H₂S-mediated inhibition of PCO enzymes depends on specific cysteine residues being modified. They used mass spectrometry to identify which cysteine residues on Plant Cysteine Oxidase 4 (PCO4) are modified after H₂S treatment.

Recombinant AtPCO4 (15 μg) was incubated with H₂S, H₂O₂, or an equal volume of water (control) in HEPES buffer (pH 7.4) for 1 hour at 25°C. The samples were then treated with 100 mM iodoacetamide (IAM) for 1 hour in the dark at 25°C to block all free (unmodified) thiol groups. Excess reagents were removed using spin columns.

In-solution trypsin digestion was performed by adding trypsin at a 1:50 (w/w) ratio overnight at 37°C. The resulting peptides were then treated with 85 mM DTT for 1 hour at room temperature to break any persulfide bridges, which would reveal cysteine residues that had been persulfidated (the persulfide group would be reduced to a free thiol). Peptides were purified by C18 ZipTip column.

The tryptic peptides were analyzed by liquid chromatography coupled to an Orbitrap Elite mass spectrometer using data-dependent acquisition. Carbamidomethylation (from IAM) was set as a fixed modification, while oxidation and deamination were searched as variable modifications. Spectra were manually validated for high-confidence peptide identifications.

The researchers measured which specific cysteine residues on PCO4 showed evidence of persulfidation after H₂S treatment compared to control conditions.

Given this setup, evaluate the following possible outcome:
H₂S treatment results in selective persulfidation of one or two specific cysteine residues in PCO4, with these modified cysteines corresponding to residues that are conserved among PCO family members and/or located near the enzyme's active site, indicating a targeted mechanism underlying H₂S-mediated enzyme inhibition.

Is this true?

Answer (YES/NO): YES